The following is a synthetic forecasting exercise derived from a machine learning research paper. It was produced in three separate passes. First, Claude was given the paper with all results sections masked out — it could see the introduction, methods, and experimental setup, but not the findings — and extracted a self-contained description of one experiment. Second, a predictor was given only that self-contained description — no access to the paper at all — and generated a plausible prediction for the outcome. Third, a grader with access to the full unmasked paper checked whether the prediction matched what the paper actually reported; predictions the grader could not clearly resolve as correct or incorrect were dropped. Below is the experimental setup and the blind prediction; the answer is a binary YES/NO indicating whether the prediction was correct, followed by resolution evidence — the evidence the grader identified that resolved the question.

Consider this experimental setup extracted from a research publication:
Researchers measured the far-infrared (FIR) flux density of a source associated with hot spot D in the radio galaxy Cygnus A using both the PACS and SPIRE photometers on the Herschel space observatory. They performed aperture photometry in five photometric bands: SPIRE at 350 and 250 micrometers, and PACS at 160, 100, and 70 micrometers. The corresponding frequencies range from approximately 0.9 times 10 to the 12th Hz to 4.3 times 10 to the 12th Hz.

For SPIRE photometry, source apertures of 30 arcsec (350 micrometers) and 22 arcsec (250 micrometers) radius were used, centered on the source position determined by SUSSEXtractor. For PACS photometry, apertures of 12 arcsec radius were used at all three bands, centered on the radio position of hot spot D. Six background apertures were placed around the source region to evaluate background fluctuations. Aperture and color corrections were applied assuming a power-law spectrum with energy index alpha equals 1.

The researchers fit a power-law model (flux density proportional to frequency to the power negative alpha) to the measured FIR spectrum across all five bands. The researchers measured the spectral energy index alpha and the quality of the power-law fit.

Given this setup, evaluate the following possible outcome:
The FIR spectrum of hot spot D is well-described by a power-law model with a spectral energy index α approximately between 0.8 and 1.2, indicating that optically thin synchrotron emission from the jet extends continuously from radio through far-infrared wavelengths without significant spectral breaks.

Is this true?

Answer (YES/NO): NO